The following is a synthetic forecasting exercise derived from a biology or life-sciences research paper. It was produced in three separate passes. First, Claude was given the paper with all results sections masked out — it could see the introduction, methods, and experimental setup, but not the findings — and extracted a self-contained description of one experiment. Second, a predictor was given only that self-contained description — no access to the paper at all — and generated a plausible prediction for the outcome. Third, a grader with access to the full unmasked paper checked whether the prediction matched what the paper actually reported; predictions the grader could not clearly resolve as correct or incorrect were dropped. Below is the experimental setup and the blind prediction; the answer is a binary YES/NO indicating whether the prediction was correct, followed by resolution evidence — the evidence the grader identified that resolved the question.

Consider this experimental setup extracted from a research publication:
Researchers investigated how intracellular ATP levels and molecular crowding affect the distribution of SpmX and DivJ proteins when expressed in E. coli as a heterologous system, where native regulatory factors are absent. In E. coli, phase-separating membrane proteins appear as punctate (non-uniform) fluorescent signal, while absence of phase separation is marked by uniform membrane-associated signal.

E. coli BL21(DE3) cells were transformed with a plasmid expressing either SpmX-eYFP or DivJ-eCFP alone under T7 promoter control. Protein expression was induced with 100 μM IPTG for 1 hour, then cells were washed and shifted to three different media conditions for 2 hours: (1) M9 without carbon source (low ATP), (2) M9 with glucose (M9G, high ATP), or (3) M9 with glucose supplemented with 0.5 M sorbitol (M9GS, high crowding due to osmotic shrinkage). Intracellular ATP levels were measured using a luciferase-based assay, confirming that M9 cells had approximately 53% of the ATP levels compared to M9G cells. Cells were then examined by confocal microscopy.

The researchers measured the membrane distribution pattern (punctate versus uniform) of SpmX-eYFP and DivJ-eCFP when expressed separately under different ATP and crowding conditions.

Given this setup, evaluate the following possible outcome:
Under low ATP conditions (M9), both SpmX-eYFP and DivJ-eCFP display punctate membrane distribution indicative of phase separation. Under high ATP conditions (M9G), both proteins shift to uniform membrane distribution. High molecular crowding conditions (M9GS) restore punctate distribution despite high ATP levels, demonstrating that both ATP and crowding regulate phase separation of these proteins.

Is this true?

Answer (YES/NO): NO